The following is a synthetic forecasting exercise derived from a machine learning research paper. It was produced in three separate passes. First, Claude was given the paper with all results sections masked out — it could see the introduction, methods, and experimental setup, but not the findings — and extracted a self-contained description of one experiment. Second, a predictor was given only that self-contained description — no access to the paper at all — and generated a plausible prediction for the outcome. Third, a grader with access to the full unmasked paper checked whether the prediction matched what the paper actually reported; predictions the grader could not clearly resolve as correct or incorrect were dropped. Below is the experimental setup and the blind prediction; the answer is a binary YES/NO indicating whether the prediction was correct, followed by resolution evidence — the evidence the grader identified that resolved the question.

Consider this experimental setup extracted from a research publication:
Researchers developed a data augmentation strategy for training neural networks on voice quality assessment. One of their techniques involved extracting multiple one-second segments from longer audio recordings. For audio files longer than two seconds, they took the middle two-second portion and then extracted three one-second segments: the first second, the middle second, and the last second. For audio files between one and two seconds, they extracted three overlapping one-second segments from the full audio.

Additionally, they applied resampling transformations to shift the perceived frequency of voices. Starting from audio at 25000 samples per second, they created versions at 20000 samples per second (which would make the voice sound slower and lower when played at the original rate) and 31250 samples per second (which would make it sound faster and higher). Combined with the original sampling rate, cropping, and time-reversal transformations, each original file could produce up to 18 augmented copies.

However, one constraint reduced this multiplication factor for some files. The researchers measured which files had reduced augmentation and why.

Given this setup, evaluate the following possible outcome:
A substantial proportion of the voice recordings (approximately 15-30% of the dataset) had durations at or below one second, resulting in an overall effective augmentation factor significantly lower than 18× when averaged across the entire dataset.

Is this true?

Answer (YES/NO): NO